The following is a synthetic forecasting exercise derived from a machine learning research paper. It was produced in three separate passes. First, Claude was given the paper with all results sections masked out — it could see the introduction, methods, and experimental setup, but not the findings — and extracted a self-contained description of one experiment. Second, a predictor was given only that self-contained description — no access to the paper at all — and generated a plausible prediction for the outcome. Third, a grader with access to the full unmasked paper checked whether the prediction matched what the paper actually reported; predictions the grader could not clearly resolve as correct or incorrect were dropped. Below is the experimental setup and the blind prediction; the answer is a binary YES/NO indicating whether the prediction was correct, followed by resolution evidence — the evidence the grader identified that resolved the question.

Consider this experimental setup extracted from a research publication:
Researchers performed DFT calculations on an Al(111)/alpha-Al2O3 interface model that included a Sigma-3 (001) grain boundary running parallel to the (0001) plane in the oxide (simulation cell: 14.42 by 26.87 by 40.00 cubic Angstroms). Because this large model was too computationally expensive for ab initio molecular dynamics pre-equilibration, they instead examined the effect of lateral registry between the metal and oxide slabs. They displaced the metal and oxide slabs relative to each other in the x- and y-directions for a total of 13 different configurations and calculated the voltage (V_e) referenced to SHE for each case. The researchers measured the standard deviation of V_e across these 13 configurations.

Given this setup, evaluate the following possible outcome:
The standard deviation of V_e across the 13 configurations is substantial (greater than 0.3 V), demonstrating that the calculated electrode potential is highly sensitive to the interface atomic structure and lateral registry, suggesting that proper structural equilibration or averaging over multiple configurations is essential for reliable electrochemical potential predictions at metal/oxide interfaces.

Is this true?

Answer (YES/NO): NO